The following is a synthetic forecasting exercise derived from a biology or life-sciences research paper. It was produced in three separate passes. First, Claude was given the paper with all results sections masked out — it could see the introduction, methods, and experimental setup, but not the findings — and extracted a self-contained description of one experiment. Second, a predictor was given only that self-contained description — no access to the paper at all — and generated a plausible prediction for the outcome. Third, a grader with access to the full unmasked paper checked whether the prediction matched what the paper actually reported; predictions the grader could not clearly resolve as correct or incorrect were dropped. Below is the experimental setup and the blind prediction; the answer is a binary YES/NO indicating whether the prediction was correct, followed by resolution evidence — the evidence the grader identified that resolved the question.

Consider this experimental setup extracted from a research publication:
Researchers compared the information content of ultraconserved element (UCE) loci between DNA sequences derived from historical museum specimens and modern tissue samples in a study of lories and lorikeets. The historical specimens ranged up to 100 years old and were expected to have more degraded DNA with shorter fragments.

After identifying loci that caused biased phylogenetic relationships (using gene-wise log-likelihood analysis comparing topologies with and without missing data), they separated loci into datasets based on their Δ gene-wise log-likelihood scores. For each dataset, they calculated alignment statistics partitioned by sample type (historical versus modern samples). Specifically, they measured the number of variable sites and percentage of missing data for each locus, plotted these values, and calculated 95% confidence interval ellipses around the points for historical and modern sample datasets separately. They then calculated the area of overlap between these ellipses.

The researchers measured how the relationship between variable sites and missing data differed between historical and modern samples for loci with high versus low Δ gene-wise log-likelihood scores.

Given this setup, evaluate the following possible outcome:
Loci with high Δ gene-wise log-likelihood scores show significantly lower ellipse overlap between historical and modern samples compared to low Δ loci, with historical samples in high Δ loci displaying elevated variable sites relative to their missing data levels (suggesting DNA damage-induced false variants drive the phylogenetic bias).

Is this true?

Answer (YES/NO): NO